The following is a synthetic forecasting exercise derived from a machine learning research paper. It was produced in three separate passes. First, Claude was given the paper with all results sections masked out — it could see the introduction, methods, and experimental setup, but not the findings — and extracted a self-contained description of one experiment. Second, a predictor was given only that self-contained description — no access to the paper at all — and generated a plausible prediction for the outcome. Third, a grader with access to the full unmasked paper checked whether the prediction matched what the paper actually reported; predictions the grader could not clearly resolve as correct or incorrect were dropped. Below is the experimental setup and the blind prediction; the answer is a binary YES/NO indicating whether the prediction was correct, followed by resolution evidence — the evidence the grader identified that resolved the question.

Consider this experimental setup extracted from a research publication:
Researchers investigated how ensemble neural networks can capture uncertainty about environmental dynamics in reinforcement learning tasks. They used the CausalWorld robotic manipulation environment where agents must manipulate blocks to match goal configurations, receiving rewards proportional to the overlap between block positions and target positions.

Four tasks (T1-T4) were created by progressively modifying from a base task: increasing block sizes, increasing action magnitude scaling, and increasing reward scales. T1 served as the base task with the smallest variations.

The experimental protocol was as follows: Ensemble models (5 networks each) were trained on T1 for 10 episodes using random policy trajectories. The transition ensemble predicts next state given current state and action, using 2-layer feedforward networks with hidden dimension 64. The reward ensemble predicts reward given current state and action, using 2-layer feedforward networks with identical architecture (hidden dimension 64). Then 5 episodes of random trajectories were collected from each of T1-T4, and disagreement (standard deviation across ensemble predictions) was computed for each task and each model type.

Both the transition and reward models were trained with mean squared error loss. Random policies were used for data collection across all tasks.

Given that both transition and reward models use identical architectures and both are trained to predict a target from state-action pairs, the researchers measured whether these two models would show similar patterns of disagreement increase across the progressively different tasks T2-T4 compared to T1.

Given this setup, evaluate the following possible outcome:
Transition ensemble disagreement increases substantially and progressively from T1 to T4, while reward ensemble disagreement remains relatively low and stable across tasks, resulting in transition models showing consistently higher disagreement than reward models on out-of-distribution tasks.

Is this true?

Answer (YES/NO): NO